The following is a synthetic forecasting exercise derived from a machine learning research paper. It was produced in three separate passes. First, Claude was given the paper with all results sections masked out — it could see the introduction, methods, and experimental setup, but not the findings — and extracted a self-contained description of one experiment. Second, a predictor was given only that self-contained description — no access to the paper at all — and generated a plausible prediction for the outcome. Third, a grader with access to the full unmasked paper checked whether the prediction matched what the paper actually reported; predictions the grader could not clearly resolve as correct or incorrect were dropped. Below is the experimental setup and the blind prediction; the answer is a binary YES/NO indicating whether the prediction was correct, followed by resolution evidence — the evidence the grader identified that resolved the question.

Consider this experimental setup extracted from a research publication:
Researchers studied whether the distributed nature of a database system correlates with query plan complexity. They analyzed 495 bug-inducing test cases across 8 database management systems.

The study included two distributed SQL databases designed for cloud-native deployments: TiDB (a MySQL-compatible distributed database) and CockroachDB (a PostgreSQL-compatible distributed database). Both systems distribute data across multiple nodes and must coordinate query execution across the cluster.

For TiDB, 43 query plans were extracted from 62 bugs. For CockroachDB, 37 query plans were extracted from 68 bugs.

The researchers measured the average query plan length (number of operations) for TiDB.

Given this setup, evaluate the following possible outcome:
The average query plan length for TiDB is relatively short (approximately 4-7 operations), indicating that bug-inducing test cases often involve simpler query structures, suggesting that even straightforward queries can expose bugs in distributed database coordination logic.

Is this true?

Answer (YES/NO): YES